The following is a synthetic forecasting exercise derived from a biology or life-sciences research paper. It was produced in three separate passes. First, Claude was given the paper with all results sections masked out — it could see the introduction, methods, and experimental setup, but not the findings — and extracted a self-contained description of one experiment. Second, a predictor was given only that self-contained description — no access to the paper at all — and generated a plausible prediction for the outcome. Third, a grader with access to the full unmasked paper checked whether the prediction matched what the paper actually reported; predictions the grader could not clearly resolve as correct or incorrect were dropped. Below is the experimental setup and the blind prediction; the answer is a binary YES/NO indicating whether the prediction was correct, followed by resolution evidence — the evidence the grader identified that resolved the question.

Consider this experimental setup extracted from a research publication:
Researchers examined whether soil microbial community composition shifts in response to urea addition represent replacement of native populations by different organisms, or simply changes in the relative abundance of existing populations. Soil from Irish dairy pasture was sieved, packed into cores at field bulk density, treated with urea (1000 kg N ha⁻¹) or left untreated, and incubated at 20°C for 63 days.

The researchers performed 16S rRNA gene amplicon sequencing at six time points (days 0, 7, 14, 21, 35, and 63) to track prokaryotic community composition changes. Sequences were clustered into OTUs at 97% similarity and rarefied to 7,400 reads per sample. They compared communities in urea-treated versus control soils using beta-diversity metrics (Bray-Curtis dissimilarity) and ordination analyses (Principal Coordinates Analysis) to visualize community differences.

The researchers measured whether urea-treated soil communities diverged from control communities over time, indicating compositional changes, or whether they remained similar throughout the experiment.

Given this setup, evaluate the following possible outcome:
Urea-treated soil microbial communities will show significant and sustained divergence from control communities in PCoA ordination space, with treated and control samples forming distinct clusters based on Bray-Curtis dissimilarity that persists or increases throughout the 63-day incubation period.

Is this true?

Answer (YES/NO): YES